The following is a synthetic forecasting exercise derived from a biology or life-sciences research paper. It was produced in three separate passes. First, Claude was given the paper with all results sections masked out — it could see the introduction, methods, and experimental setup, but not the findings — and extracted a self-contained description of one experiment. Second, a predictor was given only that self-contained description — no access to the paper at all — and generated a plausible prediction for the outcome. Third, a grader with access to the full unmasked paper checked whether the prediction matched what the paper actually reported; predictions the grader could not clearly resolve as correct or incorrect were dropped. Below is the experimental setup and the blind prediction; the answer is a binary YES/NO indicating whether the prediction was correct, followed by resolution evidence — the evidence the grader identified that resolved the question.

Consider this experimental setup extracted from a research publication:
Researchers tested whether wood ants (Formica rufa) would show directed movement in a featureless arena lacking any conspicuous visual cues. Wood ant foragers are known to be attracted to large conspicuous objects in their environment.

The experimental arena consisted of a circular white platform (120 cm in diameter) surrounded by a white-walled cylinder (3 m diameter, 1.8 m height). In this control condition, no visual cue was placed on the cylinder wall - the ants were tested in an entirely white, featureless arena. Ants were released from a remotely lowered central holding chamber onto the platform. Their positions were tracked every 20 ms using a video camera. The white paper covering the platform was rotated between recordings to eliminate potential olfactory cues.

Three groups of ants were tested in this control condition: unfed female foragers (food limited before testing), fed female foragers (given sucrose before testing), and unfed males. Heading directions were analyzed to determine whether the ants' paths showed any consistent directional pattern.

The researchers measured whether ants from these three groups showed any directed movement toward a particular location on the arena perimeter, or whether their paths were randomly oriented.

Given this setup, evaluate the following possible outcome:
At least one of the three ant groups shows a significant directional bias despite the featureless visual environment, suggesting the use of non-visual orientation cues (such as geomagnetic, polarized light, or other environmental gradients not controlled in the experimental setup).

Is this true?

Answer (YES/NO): YES